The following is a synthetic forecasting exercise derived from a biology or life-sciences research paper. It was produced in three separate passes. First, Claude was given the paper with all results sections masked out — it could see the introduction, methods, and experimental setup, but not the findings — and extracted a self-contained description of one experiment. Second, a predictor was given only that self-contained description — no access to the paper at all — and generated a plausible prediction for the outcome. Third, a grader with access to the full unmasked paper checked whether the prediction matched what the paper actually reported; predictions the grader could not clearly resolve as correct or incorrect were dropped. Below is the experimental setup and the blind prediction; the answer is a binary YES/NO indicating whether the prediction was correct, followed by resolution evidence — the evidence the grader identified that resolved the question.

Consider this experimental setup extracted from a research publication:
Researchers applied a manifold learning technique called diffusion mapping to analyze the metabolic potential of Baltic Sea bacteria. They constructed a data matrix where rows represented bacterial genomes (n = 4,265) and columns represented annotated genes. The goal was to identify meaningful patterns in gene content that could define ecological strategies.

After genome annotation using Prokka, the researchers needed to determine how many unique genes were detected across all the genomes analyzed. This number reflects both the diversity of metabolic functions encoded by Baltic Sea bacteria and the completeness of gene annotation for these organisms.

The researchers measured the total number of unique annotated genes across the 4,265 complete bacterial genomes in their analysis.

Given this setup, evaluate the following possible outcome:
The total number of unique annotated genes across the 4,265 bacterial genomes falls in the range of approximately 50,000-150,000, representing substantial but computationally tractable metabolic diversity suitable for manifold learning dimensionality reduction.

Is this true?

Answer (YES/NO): NO